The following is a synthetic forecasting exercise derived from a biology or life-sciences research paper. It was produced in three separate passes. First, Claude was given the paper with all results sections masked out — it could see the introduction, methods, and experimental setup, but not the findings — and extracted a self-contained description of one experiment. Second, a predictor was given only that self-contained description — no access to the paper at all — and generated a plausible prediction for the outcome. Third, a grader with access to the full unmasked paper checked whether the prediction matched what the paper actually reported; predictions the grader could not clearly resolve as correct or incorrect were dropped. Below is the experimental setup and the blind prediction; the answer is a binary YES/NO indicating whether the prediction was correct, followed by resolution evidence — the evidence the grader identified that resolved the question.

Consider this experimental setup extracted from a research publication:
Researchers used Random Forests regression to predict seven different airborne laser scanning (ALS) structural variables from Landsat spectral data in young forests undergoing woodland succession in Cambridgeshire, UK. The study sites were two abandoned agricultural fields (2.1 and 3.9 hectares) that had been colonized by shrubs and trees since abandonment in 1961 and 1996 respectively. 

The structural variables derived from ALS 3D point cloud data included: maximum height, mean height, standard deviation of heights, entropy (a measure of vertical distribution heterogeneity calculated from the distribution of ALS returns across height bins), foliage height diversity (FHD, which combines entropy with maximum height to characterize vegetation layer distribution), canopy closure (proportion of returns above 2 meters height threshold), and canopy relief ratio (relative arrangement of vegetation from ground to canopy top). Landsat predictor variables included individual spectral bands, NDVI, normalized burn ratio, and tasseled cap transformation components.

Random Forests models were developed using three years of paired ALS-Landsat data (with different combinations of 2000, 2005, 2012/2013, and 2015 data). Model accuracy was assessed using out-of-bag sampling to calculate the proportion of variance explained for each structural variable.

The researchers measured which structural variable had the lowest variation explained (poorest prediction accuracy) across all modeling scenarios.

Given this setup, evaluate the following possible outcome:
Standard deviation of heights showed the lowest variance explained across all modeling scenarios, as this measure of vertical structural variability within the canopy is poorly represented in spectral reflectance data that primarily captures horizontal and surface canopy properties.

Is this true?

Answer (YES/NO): NO